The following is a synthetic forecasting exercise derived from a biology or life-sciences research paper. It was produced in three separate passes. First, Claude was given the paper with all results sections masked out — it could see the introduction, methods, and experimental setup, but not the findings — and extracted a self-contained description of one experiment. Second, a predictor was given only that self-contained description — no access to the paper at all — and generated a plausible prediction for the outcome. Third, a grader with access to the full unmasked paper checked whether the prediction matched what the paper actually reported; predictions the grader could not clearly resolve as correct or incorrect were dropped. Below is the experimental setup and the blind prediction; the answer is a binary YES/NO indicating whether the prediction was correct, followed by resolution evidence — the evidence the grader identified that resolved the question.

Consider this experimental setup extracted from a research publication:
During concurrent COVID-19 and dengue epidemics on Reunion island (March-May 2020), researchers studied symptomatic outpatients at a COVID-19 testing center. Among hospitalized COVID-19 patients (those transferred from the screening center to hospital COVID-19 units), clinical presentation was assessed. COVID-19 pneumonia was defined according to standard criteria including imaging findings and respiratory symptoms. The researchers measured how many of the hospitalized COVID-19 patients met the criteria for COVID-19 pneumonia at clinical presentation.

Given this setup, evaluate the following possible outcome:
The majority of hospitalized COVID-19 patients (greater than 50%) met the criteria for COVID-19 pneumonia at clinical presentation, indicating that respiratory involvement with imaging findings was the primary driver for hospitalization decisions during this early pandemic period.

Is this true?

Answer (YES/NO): NO